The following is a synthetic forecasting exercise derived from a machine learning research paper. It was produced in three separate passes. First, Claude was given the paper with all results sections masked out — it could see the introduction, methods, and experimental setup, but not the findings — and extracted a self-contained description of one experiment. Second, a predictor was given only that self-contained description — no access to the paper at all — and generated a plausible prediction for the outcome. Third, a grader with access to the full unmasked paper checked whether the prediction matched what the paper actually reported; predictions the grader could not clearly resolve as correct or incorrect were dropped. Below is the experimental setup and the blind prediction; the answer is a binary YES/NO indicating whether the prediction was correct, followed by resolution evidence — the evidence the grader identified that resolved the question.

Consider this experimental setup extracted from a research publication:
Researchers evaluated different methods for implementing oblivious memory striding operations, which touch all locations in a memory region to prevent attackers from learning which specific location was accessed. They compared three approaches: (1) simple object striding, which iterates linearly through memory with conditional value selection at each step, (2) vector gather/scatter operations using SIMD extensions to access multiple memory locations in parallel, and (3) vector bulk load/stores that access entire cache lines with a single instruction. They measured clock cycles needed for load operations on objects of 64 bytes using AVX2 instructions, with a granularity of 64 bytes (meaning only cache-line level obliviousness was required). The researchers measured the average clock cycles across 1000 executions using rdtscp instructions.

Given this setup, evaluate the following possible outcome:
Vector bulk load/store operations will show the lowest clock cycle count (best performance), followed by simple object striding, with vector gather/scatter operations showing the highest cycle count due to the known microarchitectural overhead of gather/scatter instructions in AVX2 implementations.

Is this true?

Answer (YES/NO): NO